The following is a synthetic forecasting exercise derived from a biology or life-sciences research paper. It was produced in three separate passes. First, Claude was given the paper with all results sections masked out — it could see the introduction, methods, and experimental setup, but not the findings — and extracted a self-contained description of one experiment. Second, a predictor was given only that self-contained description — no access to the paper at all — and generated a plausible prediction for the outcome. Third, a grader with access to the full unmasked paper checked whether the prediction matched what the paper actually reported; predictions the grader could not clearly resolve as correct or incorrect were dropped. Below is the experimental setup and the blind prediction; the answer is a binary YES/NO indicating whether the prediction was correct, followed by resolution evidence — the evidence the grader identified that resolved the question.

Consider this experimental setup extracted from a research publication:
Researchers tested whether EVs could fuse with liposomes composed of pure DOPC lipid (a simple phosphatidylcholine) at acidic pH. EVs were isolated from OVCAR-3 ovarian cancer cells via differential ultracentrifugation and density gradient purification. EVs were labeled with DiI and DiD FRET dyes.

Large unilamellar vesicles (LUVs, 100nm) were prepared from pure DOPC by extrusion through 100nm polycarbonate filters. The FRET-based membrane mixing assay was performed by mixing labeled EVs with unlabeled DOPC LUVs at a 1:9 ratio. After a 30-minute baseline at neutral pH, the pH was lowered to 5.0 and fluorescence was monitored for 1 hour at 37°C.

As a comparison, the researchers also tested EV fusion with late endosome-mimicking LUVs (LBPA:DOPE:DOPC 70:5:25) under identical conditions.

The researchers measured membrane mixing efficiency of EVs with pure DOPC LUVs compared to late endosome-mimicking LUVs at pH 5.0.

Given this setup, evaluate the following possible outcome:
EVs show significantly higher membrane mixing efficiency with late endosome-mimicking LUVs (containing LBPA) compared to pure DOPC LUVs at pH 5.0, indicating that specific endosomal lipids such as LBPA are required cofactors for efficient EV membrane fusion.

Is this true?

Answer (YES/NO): YES